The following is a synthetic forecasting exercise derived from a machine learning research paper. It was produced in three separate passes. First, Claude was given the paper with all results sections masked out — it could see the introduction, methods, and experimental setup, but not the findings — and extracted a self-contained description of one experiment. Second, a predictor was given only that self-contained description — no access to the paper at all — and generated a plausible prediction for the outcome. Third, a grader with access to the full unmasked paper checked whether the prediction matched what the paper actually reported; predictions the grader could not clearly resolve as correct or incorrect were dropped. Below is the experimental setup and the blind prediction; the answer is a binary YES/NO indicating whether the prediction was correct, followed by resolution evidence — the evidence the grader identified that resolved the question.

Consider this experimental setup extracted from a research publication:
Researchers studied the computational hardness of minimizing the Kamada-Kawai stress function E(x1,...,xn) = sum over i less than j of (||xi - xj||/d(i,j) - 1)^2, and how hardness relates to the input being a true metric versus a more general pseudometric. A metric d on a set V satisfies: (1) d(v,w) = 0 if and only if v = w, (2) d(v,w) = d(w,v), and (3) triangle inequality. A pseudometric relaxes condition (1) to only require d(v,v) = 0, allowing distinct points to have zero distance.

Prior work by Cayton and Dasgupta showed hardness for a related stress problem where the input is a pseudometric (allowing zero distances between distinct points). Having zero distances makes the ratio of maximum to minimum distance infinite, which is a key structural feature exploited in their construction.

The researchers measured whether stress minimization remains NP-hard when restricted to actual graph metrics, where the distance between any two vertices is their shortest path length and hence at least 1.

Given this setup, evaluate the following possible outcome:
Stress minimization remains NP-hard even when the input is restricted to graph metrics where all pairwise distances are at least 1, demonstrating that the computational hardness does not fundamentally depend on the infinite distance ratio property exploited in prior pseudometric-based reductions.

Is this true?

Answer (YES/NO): YES